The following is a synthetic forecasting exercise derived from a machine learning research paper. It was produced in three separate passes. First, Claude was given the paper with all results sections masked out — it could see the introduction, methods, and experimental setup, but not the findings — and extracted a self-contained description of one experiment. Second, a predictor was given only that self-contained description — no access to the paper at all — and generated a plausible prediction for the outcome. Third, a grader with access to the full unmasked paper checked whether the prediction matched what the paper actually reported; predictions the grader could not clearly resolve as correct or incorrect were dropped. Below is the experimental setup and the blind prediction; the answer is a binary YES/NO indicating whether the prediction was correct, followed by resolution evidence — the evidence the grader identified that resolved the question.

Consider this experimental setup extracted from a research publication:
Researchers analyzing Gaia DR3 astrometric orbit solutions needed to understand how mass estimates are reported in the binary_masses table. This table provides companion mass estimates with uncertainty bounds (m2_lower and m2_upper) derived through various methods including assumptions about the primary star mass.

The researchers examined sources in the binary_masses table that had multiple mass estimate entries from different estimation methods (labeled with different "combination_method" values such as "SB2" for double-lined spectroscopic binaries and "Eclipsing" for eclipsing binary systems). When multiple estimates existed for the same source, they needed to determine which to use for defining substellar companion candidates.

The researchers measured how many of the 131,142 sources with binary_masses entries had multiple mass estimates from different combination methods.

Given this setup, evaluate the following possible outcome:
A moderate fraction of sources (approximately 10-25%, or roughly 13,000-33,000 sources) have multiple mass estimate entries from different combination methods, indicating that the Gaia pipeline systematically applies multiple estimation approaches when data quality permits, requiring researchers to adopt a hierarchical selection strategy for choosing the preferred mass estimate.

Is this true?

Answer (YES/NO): NO